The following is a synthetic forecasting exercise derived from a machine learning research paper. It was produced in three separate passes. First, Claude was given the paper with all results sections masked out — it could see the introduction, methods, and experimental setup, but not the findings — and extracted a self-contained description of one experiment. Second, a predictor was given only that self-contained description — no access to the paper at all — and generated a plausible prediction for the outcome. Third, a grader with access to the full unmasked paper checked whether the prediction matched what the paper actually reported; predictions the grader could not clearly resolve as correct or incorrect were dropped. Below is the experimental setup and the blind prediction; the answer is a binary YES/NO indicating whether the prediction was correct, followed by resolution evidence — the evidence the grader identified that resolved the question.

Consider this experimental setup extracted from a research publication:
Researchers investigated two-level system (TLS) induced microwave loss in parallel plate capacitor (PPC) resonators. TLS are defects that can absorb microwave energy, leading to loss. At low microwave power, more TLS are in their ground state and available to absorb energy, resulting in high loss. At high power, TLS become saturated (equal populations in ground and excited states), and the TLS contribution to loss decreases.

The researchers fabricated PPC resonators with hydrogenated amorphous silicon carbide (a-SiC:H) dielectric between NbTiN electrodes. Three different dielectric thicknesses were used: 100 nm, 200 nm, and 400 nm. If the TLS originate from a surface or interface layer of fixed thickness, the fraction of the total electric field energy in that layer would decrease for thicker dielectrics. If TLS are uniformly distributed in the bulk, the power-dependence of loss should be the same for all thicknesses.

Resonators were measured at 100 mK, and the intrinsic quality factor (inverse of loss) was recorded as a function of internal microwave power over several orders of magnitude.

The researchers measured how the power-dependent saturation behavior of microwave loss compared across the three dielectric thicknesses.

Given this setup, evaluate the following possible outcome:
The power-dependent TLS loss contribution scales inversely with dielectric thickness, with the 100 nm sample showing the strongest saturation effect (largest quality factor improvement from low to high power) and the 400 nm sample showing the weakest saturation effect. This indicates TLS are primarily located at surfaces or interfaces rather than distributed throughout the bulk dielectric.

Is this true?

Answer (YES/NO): YES